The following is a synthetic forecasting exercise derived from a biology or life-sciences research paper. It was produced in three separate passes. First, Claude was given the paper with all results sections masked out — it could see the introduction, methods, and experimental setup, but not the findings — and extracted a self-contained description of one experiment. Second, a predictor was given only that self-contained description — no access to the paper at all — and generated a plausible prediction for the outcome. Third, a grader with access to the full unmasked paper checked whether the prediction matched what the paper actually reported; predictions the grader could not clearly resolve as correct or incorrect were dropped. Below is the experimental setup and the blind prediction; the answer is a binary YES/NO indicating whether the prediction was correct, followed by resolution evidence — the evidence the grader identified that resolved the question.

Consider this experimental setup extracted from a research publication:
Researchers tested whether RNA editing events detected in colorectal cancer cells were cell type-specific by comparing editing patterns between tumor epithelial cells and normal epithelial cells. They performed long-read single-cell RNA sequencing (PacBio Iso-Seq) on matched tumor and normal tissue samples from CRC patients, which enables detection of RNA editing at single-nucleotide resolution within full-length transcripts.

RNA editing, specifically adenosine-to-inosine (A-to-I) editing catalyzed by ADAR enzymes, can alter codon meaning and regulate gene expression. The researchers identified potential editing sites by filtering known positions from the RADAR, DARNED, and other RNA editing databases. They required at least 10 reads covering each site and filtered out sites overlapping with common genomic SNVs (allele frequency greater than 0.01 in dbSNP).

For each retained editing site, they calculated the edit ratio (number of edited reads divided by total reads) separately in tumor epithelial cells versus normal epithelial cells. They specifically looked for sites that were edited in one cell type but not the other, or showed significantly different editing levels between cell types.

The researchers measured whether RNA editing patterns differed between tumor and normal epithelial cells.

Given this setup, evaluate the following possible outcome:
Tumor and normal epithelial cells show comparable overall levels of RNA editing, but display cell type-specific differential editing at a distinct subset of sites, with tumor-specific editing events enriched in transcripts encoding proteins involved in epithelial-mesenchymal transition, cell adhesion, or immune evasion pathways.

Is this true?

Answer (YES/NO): NO